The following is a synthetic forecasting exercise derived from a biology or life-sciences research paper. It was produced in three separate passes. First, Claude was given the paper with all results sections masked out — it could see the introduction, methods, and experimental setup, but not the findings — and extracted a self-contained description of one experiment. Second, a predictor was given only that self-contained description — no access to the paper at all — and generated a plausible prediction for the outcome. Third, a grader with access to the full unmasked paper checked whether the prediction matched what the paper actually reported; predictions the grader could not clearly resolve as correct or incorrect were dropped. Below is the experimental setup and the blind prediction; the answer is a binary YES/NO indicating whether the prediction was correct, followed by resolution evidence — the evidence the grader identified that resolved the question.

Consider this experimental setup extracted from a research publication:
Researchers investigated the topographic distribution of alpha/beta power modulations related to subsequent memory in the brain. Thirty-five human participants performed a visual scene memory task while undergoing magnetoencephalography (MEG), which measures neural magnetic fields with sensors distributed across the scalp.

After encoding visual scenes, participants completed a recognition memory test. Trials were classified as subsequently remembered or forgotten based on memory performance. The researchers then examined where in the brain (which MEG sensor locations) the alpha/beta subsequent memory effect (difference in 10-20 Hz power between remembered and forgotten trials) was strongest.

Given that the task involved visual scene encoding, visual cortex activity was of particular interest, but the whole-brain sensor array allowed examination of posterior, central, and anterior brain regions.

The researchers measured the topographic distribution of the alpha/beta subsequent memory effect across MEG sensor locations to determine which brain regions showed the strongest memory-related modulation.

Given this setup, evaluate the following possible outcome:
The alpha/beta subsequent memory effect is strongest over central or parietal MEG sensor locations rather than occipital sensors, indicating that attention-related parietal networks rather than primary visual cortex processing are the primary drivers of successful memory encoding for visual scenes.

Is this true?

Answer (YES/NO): NO